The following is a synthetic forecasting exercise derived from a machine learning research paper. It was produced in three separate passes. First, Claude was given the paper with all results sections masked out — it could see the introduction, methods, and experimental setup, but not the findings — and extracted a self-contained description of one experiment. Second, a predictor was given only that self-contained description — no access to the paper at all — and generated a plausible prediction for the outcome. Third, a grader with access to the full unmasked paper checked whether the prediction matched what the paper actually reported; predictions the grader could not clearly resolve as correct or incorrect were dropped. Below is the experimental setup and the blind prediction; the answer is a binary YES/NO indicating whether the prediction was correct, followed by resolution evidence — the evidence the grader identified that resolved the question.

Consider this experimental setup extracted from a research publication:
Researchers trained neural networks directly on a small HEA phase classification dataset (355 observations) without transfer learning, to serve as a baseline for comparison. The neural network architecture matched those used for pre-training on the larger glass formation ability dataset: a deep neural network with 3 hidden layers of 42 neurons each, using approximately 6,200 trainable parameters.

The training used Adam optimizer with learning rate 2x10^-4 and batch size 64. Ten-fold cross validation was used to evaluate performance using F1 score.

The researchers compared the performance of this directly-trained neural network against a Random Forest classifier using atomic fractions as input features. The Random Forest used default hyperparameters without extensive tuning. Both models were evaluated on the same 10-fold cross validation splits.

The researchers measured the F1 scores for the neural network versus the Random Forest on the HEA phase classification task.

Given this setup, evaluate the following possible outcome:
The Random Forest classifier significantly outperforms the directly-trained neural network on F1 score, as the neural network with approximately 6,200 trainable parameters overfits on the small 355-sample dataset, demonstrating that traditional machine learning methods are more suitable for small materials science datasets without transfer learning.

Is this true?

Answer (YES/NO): NO